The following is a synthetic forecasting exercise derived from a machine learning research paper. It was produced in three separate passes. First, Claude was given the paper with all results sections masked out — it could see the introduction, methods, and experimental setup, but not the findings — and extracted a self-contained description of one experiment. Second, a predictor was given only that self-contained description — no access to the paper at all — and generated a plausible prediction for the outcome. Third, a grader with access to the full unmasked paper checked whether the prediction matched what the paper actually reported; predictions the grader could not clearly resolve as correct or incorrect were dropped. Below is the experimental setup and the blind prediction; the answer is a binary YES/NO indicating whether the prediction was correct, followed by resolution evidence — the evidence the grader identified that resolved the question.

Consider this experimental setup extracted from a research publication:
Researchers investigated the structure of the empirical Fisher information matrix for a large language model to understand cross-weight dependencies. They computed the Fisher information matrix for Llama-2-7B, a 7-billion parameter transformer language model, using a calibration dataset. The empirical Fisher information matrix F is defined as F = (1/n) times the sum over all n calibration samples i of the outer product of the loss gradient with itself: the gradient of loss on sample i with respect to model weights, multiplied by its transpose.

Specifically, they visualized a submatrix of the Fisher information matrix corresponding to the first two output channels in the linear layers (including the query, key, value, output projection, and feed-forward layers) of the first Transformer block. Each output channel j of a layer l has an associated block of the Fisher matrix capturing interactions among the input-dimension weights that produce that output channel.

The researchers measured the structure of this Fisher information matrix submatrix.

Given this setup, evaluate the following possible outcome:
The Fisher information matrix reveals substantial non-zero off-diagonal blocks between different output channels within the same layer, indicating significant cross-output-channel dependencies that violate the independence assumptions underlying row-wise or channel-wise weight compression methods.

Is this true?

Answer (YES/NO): NO